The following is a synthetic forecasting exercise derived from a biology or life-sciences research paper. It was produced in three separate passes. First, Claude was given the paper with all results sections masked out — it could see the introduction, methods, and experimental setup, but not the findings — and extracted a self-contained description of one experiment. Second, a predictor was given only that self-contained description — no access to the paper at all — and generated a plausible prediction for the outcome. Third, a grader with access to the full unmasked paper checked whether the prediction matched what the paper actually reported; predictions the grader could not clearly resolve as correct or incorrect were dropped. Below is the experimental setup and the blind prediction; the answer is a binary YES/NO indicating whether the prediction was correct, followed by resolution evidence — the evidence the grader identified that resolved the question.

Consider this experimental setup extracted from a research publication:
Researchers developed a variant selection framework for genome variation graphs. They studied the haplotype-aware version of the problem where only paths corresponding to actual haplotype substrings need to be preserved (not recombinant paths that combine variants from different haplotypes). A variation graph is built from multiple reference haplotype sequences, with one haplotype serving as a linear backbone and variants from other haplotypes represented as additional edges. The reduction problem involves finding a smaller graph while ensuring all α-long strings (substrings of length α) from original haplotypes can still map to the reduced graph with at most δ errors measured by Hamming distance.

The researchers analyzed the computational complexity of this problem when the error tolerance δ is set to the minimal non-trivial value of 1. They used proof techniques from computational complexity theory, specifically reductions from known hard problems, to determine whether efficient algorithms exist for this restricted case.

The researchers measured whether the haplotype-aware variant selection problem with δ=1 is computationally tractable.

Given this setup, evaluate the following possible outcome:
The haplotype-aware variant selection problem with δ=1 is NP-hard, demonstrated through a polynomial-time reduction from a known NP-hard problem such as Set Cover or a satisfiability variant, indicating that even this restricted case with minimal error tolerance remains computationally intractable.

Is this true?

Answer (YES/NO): YES